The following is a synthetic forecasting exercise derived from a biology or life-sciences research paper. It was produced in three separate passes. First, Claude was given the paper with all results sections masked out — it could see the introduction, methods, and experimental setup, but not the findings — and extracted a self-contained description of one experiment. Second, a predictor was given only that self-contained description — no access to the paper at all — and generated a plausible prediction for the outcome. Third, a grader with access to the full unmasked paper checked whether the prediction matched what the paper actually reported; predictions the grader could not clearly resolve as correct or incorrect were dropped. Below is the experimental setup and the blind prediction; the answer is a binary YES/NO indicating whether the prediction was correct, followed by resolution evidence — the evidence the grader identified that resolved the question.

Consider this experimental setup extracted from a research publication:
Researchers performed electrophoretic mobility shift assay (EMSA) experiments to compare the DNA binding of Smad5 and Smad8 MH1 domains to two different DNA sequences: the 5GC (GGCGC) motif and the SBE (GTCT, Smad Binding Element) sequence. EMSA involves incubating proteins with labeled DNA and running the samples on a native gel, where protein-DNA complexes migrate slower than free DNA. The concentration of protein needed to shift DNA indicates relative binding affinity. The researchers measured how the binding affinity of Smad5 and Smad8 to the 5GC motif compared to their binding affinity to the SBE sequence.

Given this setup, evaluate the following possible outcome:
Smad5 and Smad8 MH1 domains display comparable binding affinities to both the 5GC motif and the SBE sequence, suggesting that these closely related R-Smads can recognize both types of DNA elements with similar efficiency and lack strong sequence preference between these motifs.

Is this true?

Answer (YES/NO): YES